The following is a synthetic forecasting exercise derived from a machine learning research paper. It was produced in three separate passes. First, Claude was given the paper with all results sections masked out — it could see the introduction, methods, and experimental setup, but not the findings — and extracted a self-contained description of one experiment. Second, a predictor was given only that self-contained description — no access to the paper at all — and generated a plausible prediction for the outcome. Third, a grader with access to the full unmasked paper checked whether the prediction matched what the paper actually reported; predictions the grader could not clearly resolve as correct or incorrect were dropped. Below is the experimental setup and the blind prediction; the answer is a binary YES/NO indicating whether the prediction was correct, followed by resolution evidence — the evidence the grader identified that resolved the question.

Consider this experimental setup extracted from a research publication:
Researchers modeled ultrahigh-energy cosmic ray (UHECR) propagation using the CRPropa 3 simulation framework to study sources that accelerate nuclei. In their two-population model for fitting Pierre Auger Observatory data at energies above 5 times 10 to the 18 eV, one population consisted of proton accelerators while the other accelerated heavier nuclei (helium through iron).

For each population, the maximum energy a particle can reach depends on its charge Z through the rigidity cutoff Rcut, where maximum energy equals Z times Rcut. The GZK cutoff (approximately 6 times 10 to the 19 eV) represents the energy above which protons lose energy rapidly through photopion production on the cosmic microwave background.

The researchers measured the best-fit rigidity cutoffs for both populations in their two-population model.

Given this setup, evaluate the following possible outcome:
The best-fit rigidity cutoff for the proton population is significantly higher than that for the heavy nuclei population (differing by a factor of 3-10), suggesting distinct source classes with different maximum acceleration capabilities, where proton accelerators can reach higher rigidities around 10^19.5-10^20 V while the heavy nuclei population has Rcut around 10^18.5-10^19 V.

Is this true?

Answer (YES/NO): NO